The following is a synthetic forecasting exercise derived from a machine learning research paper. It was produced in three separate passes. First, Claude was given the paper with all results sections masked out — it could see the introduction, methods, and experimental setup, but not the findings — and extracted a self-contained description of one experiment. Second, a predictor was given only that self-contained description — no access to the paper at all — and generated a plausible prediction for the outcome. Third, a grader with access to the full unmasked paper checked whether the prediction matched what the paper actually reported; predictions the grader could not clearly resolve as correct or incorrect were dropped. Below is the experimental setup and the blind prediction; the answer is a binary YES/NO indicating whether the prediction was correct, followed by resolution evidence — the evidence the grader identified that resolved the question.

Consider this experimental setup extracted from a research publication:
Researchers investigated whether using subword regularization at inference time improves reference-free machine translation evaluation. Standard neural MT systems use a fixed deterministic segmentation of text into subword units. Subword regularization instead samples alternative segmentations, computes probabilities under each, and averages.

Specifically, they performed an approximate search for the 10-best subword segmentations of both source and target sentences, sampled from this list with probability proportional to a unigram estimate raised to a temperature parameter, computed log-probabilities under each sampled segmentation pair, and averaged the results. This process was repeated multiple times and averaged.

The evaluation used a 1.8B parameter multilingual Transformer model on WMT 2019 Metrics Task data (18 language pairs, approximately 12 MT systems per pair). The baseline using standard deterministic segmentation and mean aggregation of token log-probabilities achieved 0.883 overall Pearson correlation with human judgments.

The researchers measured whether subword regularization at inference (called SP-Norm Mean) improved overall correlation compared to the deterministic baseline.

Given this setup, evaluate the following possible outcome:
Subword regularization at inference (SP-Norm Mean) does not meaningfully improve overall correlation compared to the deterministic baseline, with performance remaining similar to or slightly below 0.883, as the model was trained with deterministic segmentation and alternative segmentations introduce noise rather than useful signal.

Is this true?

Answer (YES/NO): NO